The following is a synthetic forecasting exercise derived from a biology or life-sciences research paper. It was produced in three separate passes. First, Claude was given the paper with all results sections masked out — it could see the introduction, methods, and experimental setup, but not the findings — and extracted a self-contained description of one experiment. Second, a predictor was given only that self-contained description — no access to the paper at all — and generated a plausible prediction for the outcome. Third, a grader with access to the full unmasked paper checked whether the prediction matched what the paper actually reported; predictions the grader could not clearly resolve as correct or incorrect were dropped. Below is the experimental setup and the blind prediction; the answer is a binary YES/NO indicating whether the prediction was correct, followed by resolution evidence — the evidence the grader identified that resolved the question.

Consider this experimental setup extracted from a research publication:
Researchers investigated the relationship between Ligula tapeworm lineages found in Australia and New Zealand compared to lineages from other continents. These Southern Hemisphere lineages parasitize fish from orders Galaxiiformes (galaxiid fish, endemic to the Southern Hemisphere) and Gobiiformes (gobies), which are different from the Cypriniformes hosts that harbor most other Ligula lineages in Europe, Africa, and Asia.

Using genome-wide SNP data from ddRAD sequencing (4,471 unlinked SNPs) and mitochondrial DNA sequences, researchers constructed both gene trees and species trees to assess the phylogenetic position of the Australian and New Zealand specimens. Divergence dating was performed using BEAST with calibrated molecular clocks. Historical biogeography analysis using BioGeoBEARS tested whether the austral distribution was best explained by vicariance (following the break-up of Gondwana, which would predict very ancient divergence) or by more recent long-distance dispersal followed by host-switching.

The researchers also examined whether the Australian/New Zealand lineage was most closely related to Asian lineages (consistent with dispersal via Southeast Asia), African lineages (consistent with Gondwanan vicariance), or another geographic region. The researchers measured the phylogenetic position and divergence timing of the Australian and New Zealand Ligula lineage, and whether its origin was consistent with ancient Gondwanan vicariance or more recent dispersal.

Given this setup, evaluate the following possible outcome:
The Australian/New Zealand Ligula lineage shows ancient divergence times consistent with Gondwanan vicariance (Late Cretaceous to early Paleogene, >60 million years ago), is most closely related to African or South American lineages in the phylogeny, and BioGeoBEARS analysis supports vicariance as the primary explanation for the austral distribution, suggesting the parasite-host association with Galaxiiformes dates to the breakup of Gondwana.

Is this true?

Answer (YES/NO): NO